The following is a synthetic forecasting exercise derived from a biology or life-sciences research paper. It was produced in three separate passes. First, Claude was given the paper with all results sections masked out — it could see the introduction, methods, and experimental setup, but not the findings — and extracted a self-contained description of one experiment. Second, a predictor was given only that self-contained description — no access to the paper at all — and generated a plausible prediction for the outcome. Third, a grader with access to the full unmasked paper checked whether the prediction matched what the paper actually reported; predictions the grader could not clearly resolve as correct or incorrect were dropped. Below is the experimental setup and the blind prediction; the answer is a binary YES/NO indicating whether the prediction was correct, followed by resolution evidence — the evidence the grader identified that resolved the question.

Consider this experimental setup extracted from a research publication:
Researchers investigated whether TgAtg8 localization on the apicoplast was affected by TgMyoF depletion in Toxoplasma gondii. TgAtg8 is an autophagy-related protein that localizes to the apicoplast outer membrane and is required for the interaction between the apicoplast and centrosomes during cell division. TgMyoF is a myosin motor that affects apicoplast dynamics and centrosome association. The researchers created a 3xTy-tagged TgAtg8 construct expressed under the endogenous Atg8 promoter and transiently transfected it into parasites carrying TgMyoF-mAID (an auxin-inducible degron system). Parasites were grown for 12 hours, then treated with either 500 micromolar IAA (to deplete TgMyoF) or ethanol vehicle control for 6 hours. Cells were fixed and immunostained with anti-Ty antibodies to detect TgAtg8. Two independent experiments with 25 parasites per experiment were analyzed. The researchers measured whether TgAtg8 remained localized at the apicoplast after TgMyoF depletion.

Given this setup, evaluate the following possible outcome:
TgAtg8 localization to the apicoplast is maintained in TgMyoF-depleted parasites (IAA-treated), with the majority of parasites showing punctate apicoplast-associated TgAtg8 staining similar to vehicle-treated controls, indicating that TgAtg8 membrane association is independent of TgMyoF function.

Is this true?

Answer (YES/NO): YES